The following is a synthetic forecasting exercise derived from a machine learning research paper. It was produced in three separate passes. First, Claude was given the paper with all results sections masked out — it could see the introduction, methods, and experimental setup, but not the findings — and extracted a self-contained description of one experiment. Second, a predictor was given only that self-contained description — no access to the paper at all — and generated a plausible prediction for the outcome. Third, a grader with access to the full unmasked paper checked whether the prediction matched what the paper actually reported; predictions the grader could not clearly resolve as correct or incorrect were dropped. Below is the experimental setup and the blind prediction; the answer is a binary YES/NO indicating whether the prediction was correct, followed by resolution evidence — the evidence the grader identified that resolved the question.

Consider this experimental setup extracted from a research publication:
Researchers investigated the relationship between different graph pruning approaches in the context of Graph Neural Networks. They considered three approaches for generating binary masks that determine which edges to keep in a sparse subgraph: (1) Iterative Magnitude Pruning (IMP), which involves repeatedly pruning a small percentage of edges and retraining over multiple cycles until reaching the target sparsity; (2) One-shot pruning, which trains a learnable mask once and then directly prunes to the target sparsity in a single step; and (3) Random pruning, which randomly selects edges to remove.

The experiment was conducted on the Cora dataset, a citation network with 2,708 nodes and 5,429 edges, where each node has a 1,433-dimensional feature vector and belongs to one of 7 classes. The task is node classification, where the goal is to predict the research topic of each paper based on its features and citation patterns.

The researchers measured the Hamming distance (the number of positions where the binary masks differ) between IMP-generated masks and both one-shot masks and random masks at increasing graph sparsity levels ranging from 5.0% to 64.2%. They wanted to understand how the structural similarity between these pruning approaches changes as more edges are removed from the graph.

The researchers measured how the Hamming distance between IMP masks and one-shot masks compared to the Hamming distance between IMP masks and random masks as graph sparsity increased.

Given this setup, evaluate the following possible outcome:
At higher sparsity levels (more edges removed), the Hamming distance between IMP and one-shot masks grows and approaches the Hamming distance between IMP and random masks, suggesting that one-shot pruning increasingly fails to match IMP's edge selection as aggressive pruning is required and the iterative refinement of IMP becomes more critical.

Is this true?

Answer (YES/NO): NO